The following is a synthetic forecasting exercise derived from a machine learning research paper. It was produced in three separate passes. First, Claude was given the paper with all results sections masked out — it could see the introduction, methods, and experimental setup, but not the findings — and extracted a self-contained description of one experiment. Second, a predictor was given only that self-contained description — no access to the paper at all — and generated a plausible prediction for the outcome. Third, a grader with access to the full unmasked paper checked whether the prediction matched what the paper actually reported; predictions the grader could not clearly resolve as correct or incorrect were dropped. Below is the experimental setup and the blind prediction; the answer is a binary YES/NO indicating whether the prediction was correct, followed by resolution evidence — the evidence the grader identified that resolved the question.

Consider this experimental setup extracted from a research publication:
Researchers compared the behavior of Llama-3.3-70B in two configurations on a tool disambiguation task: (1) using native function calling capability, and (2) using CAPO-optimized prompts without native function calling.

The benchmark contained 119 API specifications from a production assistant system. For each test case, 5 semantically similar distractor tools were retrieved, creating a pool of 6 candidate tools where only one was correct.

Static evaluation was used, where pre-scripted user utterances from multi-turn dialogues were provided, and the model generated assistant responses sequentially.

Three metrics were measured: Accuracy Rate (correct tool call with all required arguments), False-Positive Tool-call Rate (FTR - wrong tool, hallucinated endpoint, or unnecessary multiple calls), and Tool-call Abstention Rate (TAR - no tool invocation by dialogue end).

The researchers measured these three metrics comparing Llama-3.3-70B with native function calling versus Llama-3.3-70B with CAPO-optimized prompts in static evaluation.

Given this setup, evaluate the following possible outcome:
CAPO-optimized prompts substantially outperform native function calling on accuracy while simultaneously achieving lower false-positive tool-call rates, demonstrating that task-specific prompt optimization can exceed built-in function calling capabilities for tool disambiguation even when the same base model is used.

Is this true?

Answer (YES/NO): NO